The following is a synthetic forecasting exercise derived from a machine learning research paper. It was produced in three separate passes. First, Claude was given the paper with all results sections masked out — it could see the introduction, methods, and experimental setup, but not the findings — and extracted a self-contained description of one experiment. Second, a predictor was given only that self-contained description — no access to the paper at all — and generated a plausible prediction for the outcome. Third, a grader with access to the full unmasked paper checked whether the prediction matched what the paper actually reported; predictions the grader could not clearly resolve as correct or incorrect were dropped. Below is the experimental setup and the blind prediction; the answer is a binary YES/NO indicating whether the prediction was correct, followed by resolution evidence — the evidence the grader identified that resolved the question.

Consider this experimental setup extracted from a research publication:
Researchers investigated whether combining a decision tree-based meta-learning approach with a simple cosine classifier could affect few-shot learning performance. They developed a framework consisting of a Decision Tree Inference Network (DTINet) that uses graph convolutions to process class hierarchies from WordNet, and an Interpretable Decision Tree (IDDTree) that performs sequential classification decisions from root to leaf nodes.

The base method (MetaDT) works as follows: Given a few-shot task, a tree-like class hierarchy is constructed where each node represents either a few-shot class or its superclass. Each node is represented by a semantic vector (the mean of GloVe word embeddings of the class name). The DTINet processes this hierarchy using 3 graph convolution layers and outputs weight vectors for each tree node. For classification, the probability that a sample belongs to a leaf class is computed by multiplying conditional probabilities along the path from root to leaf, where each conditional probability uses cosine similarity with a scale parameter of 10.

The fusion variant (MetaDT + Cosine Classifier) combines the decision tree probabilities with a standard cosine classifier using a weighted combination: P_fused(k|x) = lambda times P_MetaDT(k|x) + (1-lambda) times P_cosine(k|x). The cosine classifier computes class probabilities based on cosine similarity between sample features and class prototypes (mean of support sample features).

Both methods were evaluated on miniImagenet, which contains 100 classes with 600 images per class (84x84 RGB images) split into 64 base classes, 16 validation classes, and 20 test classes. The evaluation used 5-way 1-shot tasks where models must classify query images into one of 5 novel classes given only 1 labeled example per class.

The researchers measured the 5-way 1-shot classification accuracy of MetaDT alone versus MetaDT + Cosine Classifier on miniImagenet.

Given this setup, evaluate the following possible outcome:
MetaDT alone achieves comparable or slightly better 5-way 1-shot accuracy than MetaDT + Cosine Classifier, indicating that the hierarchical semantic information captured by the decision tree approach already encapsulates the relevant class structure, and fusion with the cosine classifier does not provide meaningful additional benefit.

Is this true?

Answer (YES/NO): NO